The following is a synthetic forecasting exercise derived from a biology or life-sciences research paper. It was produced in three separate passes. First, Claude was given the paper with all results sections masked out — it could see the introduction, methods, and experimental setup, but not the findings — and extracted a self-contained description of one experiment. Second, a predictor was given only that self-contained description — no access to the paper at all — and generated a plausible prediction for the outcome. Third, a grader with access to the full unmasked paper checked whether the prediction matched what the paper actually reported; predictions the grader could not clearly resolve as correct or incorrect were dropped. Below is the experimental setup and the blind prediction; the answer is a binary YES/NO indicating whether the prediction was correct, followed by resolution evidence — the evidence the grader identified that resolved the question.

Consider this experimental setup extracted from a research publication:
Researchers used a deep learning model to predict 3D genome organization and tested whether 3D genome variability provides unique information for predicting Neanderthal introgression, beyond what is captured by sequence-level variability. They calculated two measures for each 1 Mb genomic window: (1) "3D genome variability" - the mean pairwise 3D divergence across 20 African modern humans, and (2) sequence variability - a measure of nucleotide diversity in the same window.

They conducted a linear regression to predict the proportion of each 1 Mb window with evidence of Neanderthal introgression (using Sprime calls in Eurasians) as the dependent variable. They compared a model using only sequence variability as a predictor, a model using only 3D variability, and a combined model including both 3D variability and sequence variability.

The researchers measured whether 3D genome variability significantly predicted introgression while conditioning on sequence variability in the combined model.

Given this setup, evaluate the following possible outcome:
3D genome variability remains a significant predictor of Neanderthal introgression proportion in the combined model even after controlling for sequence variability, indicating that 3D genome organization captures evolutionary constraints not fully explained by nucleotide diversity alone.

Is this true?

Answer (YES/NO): YES